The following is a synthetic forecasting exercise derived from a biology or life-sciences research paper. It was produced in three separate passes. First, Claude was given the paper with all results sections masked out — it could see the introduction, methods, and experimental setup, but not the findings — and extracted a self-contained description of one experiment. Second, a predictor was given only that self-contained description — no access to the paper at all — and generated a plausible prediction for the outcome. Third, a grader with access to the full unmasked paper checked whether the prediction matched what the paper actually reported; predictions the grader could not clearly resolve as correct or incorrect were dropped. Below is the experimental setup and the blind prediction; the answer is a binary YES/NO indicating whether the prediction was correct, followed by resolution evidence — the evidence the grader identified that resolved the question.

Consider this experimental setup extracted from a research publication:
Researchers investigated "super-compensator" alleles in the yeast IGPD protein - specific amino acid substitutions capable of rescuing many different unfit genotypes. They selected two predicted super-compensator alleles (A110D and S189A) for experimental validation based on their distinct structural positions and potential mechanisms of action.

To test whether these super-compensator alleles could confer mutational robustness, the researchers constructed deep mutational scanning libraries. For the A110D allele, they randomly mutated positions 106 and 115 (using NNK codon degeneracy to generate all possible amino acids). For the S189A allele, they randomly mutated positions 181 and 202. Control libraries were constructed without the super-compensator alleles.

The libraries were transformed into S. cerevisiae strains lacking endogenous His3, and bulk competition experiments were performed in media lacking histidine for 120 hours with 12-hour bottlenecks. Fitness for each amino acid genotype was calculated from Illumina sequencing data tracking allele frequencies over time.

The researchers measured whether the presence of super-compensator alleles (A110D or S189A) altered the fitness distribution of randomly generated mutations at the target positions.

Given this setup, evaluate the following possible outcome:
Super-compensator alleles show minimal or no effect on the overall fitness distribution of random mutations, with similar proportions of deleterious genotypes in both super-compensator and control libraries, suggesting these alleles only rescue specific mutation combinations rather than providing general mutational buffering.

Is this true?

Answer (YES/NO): NO